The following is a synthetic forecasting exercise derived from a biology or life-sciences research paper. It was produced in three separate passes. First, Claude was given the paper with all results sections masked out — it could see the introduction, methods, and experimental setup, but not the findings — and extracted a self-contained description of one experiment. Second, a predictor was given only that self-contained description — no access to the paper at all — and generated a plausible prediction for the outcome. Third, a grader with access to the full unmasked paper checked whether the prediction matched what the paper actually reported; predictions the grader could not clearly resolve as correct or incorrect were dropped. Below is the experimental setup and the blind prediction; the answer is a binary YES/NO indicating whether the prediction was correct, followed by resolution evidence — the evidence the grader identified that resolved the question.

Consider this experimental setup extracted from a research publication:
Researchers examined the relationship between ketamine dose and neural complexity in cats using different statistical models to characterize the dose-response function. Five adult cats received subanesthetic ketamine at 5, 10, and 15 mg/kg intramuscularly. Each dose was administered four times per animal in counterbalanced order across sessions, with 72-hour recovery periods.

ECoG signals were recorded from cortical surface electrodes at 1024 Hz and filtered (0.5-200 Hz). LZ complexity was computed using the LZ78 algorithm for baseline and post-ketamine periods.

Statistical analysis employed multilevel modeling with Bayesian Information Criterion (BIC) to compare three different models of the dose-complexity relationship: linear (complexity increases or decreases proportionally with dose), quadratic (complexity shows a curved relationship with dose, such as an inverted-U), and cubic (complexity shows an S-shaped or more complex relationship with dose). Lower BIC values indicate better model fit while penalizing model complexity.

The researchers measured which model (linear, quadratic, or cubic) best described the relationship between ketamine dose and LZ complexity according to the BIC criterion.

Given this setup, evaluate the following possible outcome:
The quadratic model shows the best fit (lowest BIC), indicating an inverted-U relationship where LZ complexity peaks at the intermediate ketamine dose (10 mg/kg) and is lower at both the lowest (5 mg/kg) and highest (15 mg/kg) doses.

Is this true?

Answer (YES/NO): NO